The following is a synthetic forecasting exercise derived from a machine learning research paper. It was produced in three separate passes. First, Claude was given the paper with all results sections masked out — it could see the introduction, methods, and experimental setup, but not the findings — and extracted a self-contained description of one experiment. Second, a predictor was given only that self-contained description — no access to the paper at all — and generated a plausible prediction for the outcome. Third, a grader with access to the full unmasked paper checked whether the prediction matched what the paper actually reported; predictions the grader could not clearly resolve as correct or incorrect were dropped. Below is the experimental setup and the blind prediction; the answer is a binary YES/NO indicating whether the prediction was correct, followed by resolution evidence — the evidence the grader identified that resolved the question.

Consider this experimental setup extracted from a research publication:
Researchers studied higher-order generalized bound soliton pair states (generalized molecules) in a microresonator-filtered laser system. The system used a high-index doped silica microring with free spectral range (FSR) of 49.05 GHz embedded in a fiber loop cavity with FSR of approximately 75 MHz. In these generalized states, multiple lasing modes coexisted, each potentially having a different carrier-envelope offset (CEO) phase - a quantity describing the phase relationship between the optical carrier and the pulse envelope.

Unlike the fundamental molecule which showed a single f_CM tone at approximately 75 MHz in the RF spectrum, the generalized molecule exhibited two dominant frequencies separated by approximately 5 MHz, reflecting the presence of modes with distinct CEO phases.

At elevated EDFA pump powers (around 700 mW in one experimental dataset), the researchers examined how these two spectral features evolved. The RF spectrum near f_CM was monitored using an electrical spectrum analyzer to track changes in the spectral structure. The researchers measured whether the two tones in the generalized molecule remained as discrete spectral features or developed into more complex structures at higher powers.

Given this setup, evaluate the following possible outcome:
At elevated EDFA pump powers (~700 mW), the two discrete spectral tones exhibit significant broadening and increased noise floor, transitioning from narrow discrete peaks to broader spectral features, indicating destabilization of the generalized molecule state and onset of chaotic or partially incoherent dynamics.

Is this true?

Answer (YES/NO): NO